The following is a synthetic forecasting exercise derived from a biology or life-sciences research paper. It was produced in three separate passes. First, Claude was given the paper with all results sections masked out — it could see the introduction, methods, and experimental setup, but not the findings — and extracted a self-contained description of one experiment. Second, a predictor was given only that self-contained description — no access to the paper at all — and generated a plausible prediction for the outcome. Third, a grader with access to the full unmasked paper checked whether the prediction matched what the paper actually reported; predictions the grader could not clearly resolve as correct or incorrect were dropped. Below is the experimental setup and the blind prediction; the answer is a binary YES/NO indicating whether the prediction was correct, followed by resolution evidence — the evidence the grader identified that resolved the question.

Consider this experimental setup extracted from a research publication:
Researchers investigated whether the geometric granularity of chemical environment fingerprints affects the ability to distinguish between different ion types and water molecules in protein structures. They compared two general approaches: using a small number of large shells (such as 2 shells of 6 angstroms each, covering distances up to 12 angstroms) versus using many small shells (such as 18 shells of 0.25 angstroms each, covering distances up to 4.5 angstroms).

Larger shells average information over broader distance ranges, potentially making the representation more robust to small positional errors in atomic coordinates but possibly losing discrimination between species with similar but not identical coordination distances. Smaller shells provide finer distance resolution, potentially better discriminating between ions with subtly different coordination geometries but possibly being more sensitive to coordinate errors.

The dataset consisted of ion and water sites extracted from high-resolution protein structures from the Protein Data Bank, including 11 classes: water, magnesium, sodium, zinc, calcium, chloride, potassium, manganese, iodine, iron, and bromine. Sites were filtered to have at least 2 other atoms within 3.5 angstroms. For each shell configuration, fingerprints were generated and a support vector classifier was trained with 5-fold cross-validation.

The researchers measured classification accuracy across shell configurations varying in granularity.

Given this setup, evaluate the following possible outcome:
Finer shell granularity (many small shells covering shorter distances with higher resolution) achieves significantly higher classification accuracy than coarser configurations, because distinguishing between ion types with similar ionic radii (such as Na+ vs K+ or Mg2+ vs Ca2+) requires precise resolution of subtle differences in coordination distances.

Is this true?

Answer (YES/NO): YES